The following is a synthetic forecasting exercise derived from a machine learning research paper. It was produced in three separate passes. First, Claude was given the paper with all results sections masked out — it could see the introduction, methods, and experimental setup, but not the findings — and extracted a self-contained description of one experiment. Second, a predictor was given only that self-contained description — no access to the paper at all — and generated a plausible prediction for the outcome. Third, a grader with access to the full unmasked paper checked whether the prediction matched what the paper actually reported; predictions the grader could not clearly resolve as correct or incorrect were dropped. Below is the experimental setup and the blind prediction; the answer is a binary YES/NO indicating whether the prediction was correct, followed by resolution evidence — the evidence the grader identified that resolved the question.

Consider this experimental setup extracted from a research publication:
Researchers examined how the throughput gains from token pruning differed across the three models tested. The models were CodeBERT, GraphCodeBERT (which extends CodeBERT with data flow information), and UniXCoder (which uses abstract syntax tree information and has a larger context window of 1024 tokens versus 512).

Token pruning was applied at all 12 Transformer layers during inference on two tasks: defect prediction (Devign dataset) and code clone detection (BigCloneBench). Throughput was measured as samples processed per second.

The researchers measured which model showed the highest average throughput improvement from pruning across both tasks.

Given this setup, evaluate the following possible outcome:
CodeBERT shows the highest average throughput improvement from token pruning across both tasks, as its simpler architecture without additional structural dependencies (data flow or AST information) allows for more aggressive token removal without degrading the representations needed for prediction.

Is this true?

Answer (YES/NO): NO